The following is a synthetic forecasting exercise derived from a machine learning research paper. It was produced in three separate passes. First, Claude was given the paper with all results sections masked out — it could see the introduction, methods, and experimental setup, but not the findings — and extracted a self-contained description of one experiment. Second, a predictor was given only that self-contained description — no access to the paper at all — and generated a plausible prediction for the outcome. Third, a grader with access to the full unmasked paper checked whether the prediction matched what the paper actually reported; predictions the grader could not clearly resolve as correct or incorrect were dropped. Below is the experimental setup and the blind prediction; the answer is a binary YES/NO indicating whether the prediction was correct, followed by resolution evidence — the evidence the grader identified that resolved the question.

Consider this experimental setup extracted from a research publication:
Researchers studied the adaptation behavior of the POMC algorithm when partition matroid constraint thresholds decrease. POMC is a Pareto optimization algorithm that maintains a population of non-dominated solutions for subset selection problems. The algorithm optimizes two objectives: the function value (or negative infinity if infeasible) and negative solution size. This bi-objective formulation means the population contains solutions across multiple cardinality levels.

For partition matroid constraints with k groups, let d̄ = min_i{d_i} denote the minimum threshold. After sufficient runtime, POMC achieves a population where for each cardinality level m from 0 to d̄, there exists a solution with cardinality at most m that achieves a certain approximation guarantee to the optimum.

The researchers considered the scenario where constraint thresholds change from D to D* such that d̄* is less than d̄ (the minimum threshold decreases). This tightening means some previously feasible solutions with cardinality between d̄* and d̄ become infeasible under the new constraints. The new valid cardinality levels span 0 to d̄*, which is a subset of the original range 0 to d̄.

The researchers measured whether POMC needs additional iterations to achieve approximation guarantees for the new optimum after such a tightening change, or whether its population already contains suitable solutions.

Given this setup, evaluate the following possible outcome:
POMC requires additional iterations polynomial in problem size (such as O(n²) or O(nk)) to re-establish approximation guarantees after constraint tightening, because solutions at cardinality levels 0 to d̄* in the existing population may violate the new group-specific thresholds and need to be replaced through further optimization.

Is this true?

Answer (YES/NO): NO